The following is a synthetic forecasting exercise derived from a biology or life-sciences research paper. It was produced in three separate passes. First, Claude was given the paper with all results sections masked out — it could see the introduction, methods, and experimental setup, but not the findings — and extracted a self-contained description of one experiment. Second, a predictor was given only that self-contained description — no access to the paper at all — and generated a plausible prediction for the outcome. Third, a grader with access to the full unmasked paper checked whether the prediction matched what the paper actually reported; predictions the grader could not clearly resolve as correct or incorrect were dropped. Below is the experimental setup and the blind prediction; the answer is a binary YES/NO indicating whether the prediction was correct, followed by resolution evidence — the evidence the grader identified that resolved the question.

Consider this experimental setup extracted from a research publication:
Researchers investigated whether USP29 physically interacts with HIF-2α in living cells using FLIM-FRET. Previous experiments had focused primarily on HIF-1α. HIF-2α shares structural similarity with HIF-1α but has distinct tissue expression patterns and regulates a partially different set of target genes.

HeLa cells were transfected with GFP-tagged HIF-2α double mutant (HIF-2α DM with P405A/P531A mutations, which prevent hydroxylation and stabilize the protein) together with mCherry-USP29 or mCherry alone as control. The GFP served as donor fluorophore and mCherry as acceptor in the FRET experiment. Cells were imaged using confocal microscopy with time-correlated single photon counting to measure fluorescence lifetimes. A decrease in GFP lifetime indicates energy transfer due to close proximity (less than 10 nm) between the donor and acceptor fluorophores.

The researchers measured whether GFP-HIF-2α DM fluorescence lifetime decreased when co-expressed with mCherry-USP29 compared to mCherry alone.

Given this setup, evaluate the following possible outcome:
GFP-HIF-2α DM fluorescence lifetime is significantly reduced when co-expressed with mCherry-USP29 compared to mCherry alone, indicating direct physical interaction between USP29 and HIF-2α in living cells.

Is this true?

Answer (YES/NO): YES